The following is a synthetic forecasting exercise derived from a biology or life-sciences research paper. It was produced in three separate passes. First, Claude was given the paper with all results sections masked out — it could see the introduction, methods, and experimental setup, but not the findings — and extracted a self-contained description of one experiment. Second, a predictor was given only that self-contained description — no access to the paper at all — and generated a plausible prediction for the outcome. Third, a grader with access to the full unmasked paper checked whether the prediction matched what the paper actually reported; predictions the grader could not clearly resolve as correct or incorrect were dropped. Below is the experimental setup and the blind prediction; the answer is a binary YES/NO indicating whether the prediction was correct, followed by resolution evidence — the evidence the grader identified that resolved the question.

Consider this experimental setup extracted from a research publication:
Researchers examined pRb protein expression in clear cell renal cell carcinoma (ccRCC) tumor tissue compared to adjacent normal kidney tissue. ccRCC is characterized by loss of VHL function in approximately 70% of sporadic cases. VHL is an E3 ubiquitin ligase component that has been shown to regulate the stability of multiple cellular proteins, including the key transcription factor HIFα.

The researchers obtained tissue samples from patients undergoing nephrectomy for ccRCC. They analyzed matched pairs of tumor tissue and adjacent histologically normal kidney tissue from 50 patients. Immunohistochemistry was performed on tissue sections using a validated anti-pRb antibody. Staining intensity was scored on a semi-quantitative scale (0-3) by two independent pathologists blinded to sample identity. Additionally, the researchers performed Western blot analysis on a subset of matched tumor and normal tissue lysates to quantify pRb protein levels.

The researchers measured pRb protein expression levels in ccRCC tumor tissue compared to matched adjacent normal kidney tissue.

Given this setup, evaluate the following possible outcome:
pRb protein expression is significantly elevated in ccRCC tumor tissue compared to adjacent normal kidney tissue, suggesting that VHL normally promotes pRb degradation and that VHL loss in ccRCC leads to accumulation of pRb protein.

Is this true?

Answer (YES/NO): YES